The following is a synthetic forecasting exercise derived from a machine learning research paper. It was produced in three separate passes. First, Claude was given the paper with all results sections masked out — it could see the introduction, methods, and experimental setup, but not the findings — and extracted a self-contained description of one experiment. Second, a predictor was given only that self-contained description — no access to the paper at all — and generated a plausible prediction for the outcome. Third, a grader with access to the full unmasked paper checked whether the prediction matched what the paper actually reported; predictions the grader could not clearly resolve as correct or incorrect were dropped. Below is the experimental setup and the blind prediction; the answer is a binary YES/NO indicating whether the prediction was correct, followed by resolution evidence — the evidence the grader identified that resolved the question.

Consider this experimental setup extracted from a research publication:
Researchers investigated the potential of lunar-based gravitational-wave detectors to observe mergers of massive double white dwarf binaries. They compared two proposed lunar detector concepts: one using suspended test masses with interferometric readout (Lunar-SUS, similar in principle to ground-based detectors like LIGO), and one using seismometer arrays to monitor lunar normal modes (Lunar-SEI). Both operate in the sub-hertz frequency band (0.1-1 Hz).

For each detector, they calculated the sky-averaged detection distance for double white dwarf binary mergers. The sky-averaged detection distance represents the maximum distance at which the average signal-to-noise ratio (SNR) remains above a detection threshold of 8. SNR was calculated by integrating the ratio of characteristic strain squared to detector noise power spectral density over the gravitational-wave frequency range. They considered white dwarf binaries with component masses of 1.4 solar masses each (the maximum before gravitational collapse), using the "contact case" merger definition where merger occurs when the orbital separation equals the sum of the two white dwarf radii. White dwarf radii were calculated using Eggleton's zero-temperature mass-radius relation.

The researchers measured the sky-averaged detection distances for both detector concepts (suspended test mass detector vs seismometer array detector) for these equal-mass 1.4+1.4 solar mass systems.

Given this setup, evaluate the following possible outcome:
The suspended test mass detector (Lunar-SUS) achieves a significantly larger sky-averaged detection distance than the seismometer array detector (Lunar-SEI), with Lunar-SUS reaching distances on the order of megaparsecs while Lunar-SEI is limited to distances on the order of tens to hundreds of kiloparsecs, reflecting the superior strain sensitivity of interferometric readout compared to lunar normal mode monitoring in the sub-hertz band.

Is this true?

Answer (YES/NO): NO